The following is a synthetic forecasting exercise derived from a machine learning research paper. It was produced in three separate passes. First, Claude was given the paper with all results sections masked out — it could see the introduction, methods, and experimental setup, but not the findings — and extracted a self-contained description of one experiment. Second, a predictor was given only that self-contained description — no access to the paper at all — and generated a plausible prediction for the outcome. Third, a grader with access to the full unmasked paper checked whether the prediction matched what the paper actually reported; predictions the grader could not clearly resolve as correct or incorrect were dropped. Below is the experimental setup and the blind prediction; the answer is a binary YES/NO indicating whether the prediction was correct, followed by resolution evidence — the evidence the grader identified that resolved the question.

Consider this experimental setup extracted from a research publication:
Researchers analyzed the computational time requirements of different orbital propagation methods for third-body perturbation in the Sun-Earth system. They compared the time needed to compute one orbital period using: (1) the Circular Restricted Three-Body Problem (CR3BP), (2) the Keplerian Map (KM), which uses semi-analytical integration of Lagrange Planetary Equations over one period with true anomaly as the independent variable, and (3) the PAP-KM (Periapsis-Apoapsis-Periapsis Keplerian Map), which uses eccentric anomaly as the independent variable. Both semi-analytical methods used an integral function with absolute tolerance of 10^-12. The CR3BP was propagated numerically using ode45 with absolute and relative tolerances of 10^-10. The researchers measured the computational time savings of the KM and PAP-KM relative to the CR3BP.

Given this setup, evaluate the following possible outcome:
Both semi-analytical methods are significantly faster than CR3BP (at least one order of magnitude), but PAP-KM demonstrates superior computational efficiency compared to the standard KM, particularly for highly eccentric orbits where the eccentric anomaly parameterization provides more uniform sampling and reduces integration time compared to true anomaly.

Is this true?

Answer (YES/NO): NO